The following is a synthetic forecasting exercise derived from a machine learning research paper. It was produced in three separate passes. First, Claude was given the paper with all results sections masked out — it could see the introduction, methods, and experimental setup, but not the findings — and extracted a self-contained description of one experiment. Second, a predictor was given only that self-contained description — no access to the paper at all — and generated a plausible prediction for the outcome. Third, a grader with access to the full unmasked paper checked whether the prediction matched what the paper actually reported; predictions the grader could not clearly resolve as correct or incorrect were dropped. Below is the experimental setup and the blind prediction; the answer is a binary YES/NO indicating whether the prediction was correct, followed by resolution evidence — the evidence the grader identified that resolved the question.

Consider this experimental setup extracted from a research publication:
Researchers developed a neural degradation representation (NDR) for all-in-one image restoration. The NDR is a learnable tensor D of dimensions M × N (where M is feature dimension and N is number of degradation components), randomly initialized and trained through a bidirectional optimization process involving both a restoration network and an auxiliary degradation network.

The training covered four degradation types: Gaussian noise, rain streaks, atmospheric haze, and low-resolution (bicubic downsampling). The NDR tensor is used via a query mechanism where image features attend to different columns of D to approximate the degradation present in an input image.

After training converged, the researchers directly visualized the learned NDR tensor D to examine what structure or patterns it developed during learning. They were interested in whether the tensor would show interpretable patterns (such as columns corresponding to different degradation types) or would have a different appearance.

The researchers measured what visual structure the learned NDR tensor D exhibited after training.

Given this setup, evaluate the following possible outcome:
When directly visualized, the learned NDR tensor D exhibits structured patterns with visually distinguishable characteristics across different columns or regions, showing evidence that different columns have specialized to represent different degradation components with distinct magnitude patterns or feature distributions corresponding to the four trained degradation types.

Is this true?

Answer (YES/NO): NO